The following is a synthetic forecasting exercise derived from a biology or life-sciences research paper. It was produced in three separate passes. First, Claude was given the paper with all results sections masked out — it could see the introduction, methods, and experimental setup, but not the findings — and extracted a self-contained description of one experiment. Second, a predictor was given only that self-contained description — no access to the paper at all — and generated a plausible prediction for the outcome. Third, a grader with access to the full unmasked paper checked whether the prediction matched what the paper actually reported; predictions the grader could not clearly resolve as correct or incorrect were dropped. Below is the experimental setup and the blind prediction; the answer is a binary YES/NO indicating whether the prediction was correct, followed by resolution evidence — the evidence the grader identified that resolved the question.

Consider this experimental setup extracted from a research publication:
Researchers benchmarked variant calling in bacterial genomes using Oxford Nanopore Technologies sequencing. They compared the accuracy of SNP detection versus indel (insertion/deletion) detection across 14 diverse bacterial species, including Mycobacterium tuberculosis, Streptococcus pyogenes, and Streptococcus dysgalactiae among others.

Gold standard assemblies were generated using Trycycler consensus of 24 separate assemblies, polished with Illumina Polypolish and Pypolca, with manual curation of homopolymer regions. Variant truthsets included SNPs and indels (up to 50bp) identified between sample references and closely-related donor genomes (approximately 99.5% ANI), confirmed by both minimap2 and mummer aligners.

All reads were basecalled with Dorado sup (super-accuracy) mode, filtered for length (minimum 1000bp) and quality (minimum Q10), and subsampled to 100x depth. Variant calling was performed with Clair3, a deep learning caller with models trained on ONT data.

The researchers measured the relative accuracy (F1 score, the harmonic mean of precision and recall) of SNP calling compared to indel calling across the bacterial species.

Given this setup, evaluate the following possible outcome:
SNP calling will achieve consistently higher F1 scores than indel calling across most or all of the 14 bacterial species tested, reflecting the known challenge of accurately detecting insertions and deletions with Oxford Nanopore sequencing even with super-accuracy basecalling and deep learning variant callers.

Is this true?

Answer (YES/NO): YES